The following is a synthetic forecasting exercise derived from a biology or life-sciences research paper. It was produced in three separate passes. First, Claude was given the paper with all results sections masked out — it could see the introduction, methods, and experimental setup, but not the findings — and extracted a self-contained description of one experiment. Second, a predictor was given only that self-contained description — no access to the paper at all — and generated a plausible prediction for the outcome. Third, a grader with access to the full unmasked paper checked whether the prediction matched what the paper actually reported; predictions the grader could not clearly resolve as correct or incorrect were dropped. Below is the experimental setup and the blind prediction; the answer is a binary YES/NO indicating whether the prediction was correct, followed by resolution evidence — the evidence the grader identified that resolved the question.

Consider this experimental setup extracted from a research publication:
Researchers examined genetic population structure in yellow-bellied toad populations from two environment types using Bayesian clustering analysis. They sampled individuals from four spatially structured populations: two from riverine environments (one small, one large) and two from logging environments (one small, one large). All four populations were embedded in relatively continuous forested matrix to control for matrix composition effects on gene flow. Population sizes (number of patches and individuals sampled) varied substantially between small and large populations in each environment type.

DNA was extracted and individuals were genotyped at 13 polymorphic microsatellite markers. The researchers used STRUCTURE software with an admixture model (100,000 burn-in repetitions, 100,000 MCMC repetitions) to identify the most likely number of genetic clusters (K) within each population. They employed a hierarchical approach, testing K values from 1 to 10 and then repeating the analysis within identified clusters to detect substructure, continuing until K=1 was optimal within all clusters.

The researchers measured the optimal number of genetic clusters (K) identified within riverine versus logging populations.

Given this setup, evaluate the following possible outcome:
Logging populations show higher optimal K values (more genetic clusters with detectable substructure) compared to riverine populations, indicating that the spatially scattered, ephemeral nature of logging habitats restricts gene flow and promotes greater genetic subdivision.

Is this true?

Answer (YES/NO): NO